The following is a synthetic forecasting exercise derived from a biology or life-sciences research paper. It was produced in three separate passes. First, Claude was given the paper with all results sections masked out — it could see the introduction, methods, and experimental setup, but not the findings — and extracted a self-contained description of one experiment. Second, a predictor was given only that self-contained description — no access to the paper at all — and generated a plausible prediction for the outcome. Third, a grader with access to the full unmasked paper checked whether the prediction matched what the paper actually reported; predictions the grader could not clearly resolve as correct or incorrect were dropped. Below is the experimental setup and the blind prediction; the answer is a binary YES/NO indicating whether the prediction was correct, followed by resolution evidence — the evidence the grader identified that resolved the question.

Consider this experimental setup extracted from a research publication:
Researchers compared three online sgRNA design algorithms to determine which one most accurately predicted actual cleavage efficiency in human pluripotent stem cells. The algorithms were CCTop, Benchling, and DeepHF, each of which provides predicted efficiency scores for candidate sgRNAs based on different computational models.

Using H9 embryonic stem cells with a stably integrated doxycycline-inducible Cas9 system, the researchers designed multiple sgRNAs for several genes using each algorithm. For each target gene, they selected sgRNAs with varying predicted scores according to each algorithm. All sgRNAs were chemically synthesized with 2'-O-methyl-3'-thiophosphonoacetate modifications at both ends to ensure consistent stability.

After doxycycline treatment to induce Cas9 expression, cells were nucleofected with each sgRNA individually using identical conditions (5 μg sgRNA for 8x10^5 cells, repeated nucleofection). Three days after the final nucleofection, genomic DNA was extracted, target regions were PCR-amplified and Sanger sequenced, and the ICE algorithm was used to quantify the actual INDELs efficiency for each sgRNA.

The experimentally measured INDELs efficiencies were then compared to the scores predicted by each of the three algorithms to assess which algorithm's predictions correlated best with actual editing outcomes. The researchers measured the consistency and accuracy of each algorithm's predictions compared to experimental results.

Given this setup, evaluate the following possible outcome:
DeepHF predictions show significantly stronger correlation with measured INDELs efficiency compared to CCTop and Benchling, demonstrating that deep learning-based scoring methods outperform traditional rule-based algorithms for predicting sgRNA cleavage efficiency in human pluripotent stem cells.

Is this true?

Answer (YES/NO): NO